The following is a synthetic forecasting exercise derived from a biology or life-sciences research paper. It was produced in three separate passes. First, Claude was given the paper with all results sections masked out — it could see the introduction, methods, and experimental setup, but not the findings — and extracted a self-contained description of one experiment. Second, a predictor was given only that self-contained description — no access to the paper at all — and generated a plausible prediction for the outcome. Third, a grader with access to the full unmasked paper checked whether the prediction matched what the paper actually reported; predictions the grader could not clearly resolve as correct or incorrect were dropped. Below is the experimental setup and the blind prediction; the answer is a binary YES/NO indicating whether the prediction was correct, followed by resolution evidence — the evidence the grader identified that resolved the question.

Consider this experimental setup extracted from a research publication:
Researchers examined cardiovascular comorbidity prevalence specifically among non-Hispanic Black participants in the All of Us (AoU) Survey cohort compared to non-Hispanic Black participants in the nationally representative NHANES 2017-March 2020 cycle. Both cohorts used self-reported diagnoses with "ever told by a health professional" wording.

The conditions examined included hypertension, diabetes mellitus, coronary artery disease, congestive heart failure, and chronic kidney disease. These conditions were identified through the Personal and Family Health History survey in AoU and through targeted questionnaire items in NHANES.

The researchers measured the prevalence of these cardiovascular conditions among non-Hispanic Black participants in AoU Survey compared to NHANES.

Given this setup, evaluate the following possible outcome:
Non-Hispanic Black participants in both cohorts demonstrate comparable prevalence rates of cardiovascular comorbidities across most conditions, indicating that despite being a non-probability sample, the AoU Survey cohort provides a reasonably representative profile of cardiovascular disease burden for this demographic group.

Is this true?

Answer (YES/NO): NO